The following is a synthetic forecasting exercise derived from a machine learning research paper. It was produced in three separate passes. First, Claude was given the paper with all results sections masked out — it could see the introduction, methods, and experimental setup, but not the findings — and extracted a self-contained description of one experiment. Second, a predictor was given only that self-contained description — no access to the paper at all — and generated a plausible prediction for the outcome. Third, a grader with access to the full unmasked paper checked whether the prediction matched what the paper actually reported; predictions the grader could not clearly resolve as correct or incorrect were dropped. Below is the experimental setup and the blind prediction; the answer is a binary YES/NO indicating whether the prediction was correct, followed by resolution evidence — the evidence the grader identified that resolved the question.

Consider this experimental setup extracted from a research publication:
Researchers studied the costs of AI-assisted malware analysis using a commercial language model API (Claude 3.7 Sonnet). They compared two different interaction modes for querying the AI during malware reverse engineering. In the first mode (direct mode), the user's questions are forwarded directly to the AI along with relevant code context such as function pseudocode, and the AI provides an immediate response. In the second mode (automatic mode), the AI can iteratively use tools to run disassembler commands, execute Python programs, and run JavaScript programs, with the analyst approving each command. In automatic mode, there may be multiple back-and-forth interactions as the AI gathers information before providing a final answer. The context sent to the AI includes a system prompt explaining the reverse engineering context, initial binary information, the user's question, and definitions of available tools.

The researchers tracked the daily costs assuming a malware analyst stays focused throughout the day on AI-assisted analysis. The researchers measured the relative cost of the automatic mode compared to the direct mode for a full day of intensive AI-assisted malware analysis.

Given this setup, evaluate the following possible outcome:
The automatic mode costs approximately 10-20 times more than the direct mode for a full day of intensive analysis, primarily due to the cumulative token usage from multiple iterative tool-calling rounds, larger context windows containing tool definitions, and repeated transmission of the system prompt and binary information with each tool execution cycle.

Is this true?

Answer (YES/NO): NO